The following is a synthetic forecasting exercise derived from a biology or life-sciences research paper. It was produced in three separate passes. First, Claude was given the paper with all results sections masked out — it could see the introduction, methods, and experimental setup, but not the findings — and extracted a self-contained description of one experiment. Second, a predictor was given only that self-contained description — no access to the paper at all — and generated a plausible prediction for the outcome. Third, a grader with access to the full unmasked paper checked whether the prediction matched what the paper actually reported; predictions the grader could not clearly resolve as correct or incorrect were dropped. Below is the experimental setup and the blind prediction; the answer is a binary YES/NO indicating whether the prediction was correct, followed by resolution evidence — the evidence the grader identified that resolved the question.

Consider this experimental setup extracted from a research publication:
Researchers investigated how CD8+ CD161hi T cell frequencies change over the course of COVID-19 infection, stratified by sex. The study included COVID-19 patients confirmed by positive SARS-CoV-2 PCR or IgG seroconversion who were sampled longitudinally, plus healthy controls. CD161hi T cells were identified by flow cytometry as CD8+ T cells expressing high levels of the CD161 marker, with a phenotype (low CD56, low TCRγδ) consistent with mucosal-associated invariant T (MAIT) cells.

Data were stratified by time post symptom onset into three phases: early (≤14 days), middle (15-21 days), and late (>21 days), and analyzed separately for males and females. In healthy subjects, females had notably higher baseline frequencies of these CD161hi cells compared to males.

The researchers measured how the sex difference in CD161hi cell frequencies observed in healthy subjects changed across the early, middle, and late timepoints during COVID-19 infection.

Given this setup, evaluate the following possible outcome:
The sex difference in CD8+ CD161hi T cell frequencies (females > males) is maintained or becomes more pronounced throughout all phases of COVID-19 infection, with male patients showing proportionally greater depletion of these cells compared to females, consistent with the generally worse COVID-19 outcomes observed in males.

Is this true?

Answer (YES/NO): NO